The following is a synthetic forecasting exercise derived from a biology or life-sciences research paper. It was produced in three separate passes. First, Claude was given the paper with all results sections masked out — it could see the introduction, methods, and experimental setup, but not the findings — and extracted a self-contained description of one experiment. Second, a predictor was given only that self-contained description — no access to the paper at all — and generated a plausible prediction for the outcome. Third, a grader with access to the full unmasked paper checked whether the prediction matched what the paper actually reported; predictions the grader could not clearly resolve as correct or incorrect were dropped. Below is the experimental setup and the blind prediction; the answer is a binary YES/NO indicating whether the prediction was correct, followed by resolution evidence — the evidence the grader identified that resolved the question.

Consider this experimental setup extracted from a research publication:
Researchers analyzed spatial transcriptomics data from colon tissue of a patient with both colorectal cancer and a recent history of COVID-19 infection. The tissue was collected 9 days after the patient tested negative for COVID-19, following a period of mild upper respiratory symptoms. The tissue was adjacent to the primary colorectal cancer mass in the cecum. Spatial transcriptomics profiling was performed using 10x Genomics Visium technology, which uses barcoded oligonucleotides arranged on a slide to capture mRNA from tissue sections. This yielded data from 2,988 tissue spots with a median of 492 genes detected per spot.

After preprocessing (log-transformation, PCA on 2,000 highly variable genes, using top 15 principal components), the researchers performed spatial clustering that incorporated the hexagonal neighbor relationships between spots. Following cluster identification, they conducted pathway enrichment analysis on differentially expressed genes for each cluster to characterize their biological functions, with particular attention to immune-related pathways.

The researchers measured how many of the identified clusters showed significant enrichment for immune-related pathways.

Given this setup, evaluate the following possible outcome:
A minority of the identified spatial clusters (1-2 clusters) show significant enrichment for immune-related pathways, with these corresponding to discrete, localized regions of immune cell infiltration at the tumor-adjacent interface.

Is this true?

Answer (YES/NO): NO